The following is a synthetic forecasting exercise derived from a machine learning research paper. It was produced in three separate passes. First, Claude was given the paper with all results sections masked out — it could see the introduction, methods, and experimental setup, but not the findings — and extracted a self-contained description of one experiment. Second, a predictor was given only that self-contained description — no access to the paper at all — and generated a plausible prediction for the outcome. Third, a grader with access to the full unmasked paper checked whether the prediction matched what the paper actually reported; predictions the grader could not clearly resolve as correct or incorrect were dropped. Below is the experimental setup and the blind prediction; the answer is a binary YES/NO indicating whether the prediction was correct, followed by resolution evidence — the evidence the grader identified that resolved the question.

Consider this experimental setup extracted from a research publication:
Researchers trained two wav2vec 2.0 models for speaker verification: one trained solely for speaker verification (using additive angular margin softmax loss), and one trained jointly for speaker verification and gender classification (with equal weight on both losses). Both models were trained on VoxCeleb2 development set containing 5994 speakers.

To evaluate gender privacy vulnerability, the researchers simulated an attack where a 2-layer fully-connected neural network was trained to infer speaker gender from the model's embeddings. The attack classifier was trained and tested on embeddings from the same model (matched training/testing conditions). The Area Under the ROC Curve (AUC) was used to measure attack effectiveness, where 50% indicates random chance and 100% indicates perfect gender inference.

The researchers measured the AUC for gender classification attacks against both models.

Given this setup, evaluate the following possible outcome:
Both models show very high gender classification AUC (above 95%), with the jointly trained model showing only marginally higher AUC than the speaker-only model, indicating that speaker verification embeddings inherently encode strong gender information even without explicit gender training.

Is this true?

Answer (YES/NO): YES